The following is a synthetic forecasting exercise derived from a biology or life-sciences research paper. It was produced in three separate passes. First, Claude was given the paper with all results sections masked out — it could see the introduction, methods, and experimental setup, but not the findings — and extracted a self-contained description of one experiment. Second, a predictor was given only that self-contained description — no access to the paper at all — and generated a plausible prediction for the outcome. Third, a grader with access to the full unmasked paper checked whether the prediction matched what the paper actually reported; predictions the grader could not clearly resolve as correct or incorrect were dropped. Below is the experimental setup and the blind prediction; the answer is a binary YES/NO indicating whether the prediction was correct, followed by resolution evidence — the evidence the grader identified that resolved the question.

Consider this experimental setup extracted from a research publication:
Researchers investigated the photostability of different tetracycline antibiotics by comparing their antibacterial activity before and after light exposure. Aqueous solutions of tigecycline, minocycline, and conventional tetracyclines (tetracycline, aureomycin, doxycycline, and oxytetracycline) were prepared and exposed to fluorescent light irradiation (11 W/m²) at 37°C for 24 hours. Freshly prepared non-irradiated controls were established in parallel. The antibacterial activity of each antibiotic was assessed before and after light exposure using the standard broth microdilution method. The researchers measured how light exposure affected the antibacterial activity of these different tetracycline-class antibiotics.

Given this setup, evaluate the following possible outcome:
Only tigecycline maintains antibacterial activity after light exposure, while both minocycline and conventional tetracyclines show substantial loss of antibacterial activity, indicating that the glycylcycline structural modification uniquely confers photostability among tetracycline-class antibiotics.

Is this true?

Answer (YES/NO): NO